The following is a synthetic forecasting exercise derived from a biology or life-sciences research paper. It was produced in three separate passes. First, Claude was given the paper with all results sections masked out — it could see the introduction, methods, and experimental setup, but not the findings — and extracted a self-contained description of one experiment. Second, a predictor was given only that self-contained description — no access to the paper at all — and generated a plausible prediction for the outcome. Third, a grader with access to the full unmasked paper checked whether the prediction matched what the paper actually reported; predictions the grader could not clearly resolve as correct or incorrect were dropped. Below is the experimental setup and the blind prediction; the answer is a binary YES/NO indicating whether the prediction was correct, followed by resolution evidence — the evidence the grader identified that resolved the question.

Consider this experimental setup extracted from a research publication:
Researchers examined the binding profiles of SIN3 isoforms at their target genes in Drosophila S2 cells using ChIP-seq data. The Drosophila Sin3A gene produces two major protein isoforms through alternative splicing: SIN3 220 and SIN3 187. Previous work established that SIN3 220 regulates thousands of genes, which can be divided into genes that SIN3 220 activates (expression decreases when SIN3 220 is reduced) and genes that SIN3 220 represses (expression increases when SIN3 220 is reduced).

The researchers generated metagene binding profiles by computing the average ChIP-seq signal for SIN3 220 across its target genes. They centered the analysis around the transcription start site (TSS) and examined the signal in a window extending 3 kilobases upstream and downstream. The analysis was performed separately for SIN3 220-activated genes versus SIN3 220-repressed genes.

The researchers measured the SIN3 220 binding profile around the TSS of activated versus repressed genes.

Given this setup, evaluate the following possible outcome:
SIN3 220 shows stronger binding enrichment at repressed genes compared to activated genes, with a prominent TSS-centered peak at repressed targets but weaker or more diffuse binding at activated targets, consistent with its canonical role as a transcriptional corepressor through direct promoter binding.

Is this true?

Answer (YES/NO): YES